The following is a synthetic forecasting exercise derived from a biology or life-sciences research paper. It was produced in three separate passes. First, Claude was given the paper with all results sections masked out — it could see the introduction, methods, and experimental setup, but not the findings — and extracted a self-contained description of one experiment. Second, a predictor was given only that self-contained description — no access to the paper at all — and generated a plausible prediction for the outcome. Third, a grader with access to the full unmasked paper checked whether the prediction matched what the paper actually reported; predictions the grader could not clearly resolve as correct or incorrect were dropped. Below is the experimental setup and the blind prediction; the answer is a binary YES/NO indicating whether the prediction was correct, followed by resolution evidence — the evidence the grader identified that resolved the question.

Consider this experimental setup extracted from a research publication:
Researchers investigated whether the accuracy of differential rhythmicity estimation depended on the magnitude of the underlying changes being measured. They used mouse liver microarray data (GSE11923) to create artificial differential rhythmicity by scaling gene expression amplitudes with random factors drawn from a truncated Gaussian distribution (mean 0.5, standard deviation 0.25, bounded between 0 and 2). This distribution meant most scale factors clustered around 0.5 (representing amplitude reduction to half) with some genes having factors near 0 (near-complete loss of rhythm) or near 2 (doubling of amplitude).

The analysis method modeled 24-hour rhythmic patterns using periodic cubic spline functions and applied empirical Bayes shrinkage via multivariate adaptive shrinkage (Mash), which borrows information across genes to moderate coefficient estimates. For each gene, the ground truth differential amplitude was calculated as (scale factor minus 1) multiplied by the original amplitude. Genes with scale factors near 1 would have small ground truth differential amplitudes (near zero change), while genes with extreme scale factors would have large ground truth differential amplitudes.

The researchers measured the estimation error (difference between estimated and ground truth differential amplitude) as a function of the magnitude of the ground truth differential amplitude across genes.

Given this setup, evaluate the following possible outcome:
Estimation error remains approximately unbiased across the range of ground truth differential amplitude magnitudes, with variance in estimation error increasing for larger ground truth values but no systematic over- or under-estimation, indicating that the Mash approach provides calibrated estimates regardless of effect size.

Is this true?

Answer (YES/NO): NO